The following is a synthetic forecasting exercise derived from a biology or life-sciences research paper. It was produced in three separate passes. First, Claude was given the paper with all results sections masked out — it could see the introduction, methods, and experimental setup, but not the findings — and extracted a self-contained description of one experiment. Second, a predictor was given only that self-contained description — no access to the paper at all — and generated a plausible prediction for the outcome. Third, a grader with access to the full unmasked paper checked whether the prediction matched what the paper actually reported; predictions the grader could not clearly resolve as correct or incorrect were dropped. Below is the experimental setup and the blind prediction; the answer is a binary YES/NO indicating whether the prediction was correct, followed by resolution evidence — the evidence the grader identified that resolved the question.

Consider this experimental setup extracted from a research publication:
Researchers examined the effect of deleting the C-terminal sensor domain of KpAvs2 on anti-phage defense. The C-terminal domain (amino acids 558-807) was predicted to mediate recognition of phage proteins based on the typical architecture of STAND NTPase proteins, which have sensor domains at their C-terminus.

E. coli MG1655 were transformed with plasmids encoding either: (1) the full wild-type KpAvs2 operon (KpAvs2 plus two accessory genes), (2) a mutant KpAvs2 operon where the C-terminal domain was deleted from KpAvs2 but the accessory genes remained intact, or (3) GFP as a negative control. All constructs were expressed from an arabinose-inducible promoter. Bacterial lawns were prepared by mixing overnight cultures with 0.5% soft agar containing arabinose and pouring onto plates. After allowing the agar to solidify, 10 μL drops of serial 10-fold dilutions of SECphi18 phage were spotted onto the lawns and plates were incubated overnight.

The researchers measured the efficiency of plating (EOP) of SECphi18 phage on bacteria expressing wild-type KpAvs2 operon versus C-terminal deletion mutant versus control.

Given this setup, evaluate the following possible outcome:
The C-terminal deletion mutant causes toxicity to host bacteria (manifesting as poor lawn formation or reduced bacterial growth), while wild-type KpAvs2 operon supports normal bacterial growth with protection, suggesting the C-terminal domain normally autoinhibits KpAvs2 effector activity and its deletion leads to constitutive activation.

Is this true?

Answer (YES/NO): NO